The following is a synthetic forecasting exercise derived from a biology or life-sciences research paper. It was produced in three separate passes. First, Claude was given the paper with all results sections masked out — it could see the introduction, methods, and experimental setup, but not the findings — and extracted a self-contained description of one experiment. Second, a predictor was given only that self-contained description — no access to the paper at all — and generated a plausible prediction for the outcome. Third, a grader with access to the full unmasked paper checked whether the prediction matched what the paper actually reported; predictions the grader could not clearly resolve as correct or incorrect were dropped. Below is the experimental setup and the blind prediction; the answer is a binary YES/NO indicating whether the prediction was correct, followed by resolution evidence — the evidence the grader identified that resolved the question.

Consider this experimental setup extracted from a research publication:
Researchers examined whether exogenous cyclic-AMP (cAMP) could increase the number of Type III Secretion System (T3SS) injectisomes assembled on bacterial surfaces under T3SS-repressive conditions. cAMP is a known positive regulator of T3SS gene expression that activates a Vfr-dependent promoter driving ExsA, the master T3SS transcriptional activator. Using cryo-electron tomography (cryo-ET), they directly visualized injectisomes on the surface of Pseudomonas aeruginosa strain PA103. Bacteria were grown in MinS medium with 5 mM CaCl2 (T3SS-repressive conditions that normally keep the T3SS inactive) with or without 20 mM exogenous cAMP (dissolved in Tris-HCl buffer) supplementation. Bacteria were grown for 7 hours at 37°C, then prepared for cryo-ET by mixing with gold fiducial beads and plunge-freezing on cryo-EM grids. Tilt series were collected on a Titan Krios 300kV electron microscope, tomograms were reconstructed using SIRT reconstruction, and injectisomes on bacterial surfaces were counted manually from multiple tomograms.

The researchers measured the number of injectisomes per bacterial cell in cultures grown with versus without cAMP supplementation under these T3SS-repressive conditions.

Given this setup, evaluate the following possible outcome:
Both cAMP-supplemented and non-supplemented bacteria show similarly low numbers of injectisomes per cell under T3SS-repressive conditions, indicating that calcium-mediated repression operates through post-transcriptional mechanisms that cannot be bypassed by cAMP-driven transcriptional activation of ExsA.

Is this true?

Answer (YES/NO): NO